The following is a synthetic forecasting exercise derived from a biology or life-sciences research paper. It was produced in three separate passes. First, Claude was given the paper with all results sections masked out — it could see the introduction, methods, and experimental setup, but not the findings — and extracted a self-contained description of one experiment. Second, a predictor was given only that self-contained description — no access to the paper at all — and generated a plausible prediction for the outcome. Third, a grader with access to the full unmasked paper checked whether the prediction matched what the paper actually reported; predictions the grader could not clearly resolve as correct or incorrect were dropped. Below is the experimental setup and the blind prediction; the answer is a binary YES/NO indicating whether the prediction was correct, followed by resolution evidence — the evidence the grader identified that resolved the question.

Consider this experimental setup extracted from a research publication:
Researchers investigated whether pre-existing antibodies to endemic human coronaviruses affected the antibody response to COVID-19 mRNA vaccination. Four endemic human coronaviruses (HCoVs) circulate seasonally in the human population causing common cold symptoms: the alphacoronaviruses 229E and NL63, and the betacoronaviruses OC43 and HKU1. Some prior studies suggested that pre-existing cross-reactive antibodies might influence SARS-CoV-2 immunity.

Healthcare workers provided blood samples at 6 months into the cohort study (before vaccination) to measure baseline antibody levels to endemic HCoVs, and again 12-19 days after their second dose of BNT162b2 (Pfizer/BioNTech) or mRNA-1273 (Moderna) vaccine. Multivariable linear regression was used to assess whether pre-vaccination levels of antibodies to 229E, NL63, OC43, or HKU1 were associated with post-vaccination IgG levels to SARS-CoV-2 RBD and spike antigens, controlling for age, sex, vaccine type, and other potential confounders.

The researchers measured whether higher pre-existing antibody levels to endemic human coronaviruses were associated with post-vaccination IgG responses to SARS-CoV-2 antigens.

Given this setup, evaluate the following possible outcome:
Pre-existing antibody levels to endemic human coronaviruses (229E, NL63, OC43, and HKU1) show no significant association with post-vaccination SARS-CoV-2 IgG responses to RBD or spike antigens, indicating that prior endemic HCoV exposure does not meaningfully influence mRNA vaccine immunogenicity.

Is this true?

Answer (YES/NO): NO